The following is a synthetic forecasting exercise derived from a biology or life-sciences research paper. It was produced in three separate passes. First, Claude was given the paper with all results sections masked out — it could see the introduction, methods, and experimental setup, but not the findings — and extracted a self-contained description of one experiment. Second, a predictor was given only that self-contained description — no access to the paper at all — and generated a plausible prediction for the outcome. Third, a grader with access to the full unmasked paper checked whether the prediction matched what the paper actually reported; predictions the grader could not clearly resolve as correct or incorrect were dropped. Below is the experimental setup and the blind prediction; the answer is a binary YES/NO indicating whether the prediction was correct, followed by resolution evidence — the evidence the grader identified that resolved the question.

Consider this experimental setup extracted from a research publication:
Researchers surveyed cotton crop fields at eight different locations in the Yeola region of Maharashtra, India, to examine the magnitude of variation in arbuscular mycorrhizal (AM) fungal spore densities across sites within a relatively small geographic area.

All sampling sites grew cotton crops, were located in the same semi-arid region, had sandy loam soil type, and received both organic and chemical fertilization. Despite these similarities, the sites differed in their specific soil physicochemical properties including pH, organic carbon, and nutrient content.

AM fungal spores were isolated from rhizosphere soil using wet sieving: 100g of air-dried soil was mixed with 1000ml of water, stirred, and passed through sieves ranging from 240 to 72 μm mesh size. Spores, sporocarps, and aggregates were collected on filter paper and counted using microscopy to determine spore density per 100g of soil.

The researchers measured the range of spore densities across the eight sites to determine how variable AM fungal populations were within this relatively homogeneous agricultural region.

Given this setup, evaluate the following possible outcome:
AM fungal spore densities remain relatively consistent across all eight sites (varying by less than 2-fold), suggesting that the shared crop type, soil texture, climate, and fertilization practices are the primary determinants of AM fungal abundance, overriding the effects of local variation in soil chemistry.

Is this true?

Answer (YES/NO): NO